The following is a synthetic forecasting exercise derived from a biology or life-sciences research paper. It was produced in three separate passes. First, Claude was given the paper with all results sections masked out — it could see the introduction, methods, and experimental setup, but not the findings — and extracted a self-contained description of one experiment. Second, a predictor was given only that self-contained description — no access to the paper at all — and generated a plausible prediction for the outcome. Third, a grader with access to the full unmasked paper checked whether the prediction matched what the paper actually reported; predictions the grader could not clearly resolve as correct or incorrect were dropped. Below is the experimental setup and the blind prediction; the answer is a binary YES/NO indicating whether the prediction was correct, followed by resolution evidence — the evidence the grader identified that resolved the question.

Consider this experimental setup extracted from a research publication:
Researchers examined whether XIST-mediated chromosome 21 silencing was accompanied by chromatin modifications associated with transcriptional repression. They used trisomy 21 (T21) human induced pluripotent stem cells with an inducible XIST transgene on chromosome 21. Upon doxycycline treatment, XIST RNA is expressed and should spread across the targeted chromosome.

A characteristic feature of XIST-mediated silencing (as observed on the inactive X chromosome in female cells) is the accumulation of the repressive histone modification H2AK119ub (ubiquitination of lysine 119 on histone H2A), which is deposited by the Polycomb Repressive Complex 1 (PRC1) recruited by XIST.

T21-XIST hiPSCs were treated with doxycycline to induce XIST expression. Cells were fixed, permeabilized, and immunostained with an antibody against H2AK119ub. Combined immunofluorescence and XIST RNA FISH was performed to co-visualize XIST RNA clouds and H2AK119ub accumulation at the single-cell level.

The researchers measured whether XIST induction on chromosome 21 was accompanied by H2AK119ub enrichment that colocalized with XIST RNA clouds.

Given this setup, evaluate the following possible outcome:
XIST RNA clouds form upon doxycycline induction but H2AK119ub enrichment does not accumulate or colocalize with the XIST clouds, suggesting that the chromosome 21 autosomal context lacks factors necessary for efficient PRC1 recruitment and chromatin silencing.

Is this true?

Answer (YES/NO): NO